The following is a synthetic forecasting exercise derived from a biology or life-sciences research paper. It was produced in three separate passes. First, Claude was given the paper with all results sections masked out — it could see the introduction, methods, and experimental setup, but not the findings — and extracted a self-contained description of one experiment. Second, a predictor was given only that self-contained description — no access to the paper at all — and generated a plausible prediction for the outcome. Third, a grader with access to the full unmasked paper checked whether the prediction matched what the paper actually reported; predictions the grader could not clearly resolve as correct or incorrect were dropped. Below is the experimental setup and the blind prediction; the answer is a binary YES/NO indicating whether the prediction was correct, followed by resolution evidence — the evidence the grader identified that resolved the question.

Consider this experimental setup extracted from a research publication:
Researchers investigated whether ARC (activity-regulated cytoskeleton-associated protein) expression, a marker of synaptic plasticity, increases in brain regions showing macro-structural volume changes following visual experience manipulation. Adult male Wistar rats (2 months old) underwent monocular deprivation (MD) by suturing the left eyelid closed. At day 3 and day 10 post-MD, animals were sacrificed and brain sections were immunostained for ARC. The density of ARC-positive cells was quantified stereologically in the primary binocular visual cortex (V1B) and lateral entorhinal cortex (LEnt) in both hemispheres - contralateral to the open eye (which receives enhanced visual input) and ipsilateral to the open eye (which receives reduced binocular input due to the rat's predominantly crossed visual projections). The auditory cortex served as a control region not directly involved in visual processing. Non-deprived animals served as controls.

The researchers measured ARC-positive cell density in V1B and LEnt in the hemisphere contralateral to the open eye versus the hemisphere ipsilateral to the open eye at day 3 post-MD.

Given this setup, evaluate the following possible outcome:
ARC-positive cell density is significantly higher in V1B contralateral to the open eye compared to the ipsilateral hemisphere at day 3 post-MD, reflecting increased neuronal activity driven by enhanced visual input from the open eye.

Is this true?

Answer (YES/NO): YES